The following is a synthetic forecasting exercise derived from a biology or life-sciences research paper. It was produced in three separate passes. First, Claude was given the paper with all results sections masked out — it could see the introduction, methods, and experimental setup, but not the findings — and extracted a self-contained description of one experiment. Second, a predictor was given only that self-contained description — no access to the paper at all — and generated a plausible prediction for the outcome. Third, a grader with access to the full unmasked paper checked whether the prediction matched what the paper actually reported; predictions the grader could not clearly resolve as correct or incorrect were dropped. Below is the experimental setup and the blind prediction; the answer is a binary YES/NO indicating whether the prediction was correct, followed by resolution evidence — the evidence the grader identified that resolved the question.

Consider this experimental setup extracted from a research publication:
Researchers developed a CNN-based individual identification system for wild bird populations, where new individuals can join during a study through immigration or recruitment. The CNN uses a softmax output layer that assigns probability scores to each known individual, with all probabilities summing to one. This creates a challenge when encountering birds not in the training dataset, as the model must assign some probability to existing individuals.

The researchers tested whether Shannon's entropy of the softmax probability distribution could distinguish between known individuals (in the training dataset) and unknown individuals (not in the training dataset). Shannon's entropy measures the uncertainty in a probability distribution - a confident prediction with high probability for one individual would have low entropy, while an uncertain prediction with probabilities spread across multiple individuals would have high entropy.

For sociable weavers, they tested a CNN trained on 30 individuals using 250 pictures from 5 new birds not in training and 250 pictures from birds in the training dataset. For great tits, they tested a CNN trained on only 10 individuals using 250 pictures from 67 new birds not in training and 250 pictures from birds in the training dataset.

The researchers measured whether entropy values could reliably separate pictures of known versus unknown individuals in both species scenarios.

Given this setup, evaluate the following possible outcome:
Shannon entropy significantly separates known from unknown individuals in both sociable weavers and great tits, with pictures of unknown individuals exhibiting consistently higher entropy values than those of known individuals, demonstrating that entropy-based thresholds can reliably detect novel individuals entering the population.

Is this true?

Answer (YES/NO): NO